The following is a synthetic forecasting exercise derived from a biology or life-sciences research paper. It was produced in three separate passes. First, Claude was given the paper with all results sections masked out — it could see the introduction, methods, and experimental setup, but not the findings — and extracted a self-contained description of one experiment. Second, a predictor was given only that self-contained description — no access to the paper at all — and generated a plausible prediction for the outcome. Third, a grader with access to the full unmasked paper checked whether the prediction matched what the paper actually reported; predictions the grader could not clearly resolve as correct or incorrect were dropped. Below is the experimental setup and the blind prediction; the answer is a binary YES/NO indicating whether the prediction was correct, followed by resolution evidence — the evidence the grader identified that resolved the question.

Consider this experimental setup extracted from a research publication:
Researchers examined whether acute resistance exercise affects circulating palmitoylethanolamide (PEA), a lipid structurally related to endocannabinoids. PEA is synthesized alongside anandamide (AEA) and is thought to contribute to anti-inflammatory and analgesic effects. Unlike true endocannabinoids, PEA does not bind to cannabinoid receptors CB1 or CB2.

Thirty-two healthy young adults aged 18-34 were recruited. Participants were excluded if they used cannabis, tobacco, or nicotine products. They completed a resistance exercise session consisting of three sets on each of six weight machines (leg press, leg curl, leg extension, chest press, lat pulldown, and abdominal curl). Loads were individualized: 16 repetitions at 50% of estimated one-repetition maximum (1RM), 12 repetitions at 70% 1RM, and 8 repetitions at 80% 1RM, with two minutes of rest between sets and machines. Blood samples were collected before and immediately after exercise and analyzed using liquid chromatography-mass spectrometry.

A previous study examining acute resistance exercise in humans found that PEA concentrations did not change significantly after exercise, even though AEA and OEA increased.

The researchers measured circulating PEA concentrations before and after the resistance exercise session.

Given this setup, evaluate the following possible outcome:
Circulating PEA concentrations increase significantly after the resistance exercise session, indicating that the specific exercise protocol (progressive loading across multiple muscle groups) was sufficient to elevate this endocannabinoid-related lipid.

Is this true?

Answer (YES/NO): NO